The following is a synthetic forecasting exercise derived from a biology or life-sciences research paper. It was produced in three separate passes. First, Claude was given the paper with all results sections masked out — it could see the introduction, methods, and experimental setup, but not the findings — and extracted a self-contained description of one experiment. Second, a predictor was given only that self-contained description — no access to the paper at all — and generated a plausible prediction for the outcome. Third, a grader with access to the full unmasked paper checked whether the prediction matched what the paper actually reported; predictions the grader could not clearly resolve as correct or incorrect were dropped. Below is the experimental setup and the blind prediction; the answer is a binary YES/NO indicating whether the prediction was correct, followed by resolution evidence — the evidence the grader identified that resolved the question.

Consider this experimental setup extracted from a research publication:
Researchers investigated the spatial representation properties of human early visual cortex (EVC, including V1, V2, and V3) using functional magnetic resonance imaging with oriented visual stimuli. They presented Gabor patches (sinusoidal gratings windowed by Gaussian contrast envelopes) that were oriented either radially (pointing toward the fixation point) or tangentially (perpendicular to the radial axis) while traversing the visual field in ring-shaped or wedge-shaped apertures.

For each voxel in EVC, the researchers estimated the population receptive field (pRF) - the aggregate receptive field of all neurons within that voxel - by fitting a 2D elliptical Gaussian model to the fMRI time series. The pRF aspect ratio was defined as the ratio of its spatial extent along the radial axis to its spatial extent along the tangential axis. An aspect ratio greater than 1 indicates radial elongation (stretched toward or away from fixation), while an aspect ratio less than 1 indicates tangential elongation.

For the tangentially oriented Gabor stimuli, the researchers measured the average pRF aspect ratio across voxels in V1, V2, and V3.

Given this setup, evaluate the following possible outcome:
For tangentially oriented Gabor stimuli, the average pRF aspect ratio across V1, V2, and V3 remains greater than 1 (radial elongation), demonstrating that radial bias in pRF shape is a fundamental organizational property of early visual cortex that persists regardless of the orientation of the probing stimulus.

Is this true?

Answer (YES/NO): YES